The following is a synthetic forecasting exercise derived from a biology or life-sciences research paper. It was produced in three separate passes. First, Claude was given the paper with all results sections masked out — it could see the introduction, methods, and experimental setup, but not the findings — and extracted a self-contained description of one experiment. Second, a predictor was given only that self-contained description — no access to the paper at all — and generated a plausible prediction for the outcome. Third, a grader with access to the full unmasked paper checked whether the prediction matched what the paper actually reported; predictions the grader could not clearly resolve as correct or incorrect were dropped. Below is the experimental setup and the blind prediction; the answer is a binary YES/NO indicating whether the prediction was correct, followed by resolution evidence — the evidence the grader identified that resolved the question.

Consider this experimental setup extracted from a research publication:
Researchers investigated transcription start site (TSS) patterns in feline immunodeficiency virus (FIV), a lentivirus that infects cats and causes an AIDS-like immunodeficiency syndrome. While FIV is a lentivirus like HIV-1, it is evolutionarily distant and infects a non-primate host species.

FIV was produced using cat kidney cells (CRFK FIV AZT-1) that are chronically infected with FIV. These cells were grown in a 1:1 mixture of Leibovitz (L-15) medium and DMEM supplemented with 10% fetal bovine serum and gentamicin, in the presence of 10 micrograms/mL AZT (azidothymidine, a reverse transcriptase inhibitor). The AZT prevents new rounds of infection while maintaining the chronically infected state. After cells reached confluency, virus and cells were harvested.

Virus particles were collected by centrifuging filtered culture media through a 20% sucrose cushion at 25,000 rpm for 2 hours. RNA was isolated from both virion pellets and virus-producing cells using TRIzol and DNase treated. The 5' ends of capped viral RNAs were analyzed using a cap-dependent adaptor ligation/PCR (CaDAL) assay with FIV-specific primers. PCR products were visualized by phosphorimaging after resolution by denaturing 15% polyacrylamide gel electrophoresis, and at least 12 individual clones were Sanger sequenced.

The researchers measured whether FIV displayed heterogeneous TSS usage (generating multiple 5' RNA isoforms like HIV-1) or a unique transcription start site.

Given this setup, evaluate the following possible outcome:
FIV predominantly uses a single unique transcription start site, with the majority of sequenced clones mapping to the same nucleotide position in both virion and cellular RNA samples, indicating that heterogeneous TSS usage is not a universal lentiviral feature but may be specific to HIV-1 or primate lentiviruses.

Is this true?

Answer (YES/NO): YES